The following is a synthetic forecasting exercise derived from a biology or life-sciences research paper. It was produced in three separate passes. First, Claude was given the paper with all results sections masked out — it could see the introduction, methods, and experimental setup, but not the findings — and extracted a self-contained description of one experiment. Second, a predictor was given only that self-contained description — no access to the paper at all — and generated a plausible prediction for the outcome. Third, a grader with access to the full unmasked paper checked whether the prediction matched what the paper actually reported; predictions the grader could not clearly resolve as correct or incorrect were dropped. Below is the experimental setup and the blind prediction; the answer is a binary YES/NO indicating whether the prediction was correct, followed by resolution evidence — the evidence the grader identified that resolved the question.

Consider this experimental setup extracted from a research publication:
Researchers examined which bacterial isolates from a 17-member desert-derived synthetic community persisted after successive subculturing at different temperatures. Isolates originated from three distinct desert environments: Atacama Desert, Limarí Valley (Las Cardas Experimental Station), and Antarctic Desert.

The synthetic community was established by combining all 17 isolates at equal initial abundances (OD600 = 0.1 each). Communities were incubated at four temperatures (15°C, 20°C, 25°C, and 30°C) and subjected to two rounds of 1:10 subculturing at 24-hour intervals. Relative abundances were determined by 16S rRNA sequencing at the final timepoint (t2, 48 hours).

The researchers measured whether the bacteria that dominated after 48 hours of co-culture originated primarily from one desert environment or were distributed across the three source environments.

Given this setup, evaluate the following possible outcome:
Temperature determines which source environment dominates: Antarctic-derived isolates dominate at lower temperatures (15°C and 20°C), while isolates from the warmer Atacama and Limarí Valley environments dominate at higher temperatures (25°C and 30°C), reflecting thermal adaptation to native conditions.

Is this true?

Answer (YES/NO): NO